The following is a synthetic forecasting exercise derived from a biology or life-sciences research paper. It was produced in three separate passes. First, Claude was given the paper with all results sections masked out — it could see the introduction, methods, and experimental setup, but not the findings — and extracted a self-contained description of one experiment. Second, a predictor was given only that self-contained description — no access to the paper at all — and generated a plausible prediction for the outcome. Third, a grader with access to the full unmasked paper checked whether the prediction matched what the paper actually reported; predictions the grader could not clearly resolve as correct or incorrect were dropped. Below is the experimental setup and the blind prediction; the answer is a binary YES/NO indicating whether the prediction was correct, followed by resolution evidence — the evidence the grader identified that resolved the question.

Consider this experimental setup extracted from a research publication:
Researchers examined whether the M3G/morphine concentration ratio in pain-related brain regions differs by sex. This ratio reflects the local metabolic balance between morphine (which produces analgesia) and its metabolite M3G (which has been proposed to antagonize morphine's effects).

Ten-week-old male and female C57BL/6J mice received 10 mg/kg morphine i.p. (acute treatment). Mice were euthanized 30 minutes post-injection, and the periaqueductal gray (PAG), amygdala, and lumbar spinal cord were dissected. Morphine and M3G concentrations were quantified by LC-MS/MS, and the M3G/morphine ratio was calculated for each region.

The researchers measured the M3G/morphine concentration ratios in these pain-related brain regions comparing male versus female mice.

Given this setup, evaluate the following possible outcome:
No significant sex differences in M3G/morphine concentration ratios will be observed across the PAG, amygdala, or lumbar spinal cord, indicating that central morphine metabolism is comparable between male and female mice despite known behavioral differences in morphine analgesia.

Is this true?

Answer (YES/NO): NO